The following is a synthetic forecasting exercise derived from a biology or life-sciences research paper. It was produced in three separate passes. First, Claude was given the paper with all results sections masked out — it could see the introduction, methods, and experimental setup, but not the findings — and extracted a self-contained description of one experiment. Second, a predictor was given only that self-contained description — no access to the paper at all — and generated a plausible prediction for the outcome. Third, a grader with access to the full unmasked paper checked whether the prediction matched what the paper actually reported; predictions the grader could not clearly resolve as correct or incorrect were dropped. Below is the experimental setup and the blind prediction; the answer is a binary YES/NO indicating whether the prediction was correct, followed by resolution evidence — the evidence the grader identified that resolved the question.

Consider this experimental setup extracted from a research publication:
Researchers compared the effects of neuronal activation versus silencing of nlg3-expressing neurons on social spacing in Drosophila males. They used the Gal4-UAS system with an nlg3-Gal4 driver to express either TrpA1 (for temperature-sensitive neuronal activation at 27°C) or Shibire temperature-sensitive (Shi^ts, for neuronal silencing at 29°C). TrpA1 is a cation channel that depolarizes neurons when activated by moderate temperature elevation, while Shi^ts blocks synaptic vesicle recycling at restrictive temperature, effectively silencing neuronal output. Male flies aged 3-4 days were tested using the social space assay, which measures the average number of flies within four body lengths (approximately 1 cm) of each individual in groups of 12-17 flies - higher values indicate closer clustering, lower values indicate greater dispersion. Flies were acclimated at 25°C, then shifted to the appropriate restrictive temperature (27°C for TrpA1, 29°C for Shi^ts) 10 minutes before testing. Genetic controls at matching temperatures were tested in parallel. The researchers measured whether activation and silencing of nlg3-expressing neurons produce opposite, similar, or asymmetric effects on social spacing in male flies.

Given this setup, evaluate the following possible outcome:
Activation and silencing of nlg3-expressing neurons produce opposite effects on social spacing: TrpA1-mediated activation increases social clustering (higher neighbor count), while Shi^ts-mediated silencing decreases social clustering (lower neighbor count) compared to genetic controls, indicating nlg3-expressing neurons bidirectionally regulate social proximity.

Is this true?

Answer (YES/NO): NO